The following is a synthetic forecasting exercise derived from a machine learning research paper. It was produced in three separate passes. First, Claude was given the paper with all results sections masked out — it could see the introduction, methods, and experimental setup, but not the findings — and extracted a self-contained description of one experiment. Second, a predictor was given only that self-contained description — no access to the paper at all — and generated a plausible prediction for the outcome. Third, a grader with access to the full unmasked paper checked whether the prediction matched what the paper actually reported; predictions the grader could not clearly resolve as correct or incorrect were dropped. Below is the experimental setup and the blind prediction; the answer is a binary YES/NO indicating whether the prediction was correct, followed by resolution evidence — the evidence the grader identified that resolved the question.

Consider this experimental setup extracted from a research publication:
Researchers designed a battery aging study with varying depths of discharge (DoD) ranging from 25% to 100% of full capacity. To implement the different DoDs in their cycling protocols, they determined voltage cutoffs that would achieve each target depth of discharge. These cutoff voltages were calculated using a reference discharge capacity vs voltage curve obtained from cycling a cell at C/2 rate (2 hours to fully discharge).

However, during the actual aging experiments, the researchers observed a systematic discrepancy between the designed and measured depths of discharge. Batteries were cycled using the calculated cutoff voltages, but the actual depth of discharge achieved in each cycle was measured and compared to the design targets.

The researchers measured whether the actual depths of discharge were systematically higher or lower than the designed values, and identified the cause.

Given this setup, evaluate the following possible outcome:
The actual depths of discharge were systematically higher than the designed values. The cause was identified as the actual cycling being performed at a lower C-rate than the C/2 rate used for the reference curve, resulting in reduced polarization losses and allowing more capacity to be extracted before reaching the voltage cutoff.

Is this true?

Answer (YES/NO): NO